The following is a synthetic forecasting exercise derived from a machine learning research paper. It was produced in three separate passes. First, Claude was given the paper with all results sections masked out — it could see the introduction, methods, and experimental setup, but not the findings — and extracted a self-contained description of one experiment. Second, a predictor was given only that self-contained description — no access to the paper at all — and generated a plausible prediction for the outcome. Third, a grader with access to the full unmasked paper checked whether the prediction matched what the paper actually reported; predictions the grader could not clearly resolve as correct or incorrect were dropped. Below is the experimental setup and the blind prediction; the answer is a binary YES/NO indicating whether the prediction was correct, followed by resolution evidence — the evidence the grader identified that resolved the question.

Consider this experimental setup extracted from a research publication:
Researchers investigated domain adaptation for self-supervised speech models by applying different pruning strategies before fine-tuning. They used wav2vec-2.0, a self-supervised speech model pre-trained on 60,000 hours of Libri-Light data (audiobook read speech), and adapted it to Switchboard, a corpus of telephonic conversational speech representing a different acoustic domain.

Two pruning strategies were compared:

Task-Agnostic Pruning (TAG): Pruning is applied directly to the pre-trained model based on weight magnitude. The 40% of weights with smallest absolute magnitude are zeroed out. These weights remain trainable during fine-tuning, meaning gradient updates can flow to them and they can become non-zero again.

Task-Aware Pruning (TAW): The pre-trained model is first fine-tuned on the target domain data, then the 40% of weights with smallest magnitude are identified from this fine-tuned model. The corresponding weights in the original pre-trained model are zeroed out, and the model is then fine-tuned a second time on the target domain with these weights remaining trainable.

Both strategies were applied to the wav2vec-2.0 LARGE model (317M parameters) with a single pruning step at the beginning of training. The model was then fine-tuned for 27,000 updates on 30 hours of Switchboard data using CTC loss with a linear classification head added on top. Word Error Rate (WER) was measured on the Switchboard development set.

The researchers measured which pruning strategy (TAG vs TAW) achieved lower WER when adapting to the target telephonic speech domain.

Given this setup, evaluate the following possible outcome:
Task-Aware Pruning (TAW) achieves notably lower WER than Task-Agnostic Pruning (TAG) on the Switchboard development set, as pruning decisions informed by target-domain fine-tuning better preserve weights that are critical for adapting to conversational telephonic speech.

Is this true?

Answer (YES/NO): NO